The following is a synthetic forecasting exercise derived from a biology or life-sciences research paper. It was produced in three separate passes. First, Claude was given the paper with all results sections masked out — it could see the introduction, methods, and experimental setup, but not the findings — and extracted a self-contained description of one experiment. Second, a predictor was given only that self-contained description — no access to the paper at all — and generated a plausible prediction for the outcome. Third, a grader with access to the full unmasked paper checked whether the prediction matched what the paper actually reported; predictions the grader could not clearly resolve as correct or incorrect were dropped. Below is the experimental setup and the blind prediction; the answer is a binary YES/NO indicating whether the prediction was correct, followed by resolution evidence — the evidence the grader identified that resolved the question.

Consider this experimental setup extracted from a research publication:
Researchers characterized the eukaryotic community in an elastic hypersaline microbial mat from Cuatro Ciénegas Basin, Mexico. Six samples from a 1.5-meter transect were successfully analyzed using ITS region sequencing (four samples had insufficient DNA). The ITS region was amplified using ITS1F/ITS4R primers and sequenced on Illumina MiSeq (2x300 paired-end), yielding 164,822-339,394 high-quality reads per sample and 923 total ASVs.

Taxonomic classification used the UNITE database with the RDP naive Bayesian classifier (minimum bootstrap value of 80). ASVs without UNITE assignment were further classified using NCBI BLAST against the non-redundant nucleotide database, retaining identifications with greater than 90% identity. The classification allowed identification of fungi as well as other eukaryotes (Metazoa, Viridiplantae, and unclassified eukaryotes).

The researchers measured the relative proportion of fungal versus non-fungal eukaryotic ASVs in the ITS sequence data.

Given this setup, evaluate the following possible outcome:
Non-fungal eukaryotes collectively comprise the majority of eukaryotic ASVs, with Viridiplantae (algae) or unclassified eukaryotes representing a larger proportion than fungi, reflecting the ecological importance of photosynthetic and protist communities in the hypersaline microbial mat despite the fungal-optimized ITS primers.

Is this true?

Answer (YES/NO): NO